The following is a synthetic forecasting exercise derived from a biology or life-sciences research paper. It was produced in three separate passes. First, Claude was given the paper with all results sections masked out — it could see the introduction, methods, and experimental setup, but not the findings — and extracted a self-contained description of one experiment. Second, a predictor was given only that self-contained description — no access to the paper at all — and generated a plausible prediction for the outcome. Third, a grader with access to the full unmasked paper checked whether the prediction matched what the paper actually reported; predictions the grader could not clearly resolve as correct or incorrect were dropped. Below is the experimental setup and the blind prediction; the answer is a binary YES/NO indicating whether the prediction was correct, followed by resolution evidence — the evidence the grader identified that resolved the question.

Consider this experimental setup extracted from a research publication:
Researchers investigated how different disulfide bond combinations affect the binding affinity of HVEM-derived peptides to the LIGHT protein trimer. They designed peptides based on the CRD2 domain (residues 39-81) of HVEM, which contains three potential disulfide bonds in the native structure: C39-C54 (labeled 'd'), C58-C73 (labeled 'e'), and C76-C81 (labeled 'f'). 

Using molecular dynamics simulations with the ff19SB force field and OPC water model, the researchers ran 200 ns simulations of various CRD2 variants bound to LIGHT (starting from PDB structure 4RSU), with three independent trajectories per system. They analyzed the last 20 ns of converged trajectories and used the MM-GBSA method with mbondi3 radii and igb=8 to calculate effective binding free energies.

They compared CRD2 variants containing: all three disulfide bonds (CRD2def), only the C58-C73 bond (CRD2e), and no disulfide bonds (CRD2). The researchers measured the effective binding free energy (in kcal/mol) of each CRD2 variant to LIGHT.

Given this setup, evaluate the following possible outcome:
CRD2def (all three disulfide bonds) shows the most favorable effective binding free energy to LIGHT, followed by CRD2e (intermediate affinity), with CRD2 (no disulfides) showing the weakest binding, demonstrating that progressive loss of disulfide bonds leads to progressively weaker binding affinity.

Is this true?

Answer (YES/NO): NO